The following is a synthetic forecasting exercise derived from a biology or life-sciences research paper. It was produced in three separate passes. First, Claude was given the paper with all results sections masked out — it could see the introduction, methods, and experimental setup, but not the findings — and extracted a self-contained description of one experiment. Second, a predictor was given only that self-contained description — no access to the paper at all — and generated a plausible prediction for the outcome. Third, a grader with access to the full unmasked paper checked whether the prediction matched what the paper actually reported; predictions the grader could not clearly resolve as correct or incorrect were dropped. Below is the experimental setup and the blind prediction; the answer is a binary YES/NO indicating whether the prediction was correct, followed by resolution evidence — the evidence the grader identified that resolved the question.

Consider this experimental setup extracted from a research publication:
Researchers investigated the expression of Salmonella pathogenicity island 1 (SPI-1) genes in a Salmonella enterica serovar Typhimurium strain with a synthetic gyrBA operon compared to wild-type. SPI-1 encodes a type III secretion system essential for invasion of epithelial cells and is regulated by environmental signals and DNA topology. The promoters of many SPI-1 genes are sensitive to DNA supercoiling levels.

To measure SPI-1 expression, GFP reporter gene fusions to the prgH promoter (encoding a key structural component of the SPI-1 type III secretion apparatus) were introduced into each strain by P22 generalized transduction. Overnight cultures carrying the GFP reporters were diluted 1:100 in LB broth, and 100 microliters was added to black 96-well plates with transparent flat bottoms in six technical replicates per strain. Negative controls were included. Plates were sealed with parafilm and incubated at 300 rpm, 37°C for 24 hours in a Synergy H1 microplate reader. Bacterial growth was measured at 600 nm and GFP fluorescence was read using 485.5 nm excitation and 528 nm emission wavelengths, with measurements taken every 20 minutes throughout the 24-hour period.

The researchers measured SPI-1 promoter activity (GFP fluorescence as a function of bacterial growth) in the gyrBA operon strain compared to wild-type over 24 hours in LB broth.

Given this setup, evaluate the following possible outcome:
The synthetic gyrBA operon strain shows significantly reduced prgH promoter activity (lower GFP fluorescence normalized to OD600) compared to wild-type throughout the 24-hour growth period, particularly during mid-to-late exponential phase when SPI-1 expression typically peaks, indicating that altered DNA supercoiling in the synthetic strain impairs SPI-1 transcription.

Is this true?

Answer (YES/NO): NO